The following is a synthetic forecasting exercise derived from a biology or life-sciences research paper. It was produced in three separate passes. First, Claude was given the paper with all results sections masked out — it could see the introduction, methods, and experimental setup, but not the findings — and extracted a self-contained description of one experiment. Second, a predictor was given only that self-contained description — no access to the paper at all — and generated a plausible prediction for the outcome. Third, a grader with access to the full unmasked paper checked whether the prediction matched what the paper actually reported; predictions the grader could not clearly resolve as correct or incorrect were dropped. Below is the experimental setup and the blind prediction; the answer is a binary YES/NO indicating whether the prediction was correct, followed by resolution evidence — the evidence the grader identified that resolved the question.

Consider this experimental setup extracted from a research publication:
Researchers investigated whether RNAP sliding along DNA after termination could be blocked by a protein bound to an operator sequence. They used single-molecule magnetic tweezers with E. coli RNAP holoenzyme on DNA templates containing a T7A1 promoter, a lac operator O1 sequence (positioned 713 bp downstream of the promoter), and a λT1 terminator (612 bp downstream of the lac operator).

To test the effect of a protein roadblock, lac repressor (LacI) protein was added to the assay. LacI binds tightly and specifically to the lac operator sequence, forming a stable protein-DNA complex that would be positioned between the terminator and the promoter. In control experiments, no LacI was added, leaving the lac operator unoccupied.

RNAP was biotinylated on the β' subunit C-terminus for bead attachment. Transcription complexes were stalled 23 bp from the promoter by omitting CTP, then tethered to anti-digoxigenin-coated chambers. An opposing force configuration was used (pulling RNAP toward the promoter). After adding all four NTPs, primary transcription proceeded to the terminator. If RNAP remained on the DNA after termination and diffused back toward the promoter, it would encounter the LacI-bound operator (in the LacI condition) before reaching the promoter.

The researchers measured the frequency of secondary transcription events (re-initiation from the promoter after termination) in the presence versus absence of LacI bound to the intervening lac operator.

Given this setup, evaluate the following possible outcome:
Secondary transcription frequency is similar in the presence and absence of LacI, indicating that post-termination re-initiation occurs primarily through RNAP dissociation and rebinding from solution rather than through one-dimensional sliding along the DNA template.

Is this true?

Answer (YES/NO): NO